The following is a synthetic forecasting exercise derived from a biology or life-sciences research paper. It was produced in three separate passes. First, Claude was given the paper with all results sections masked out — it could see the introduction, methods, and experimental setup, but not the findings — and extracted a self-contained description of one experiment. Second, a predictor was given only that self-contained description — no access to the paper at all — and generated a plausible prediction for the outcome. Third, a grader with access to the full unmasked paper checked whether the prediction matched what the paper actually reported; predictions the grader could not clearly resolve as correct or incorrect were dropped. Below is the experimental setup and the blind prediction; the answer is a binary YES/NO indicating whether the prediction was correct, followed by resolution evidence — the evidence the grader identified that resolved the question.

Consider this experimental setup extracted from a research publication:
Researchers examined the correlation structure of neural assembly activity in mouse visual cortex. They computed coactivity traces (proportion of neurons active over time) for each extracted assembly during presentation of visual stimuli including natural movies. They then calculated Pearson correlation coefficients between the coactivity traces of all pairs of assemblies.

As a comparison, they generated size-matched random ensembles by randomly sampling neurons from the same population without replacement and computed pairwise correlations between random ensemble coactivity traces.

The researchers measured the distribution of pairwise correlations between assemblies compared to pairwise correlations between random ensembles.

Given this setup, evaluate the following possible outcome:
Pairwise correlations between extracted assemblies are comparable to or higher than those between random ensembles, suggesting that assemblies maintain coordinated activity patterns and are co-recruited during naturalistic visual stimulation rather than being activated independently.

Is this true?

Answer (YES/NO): NO